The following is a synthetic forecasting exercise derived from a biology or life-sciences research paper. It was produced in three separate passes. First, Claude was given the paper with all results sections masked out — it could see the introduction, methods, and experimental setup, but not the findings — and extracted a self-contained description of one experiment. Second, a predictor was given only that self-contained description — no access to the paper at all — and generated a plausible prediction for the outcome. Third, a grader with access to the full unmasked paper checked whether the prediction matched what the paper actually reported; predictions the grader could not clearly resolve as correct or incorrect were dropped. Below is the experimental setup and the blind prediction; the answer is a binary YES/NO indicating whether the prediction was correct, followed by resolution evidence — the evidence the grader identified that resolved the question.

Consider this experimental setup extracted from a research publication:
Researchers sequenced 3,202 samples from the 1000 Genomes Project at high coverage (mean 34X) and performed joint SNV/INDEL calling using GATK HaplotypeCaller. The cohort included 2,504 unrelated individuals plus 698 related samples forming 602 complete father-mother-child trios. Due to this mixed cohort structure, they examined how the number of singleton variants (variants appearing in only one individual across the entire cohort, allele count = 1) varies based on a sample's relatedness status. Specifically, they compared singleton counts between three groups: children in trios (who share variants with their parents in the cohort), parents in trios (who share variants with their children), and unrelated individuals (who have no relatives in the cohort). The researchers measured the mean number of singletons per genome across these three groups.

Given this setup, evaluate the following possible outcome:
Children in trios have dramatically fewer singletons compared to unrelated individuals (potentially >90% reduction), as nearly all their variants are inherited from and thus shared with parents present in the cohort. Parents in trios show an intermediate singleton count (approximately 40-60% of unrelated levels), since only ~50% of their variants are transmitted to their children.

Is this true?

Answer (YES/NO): YES